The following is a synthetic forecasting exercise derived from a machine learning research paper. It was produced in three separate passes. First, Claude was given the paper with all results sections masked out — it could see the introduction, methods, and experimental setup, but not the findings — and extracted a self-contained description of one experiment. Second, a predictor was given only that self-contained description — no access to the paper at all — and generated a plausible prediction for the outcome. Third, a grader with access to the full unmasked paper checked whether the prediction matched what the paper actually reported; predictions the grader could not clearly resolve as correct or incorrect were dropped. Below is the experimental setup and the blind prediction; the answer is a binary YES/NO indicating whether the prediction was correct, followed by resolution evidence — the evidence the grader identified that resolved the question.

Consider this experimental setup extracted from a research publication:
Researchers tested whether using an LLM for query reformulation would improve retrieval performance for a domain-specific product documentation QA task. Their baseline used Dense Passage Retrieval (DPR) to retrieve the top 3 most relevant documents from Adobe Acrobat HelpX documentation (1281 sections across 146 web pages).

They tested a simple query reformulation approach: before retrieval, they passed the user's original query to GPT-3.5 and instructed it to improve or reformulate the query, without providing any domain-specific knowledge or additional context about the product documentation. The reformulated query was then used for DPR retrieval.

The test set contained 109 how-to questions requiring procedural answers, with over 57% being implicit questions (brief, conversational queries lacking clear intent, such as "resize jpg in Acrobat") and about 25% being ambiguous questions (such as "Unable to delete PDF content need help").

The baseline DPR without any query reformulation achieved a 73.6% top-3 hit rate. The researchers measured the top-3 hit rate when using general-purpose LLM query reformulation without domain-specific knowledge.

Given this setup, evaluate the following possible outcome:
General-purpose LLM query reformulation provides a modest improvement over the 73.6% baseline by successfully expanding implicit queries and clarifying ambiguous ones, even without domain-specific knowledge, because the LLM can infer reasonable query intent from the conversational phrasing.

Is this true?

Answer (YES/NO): NO